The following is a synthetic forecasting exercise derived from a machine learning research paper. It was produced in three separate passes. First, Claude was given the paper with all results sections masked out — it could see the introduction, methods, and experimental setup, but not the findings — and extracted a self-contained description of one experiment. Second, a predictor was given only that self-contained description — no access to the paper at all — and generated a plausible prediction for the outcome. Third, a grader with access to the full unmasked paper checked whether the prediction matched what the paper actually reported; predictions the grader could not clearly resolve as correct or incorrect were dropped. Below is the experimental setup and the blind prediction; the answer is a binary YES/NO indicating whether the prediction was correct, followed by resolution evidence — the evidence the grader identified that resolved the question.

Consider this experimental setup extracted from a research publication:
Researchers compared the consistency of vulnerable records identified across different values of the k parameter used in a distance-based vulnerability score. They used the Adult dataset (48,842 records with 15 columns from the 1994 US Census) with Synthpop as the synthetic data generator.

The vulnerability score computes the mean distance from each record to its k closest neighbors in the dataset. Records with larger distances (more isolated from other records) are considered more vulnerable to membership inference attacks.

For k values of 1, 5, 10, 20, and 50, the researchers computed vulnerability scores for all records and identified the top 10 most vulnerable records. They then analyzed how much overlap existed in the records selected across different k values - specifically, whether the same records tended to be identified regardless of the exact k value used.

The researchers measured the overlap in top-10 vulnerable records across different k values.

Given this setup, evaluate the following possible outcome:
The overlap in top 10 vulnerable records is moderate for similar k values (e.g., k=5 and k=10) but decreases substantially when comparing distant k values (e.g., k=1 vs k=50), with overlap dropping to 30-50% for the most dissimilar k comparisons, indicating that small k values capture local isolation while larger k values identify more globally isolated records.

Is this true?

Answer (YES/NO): NO